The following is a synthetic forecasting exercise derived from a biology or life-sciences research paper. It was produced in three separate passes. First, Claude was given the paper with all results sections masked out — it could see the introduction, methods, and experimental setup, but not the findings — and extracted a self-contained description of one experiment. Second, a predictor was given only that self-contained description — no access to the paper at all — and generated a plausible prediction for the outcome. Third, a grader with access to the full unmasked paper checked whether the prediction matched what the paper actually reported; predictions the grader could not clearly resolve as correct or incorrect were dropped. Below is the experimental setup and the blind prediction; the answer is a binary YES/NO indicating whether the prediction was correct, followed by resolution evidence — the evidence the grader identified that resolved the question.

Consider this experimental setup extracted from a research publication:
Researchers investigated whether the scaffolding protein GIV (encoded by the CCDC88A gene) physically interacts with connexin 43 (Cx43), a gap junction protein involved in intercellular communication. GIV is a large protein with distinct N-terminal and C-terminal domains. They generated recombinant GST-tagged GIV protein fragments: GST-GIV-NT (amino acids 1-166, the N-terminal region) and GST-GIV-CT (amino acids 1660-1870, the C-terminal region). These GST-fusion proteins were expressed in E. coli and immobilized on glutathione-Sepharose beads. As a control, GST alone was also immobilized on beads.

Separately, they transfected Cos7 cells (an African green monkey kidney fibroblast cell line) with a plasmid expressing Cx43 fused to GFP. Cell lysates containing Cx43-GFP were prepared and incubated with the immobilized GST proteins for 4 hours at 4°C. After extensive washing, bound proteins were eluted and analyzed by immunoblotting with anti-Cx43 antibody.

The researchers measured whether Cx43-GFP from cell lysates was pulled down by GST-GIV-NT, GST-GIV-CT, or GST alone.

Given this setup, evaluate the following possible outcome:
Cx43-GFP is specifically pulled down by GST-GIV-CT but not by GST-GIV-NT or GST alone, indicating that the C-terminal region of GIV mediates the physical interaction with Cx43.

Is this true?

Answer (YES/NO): NO